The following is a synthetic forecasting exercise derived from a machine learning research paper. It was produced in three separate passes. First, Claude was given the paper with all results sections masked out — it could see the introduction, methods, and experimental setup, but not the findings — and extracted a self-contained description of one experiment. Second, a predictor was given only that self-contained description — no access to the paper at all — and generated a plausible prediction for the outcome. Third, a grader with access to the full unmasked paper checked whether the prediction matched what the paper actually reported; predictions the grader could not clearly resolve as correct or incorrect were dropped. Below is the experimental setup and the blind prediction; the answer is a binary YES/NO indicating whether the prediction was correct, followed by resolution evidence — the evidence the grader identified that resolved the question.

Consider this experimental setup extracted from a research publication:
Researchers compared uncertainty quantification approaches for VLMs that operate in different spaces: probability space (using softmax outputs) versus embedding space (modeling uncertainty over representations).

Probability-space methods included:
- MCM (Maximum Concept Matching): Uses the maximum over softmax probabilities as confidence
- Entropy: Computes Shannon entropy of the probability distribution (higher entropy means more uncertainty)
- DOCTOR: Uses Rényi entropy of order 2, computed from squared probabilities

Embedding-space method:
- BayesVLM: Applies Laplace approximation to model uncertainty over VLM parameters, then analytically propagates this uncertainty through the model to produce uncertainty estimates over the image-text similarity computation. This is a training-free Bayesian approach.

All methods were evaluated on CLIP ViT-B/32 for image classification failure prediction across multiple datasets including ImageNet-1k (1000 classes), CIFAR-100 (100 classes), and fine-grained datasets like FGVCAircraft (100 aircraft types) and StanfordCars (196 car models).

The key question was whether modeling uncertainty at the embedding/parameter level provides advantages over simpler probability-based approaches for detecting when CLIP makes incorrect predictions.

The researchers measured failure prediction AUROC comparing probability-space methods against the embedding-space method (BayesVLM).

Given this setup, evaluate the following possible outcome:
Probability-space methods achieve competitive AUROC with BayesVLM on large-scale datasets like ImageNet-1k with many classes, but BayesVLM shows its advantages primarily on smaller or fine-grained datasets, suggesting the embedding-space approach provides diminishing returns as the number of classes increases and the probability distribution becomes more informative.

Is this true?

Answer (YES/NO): NO